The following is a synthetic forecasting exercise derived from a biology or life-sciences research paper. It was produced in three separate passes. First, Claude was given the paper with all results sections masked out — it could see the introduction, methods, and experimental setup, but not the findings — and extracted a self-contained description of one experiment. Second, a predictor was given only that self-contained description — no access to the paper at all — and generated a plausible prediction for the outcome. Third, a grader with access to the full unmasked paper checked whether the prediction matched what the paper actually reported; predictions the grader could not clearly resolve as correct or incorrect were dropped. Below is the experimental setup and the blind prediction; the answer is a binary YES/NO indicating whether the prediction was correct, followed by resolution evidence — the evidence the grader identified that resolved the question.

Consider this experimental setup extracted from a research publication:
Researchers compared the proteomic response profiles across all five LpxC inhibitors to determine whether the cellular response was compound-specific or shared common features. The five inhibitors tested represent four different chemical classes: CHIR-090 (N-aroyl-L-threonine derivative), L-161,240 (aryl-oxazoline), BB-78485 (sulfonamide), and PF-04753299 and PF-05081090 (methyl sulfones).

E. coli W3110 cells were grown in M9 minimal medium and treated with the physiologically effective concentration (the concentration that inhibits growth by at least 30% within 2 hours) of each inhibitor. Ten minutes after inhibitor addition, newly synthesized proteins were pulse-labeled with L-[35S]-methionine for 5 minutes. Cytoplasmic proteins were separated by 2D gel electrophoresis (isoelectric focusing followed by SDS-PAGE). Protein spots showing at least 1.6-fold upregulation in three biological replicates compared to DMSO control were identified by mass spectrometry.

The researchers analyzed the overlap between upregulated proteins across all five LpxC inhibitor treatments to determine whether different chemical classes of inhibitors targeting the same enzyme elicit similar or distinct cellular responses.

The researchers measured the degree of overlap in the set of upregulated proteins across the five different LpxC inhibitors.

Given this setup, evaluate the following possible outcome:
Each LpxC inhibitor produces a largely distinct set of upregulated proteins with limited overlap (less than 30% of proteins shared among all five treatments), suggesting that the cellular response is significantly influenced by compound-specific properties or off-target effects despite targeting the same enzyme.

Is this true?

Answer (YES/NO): NO